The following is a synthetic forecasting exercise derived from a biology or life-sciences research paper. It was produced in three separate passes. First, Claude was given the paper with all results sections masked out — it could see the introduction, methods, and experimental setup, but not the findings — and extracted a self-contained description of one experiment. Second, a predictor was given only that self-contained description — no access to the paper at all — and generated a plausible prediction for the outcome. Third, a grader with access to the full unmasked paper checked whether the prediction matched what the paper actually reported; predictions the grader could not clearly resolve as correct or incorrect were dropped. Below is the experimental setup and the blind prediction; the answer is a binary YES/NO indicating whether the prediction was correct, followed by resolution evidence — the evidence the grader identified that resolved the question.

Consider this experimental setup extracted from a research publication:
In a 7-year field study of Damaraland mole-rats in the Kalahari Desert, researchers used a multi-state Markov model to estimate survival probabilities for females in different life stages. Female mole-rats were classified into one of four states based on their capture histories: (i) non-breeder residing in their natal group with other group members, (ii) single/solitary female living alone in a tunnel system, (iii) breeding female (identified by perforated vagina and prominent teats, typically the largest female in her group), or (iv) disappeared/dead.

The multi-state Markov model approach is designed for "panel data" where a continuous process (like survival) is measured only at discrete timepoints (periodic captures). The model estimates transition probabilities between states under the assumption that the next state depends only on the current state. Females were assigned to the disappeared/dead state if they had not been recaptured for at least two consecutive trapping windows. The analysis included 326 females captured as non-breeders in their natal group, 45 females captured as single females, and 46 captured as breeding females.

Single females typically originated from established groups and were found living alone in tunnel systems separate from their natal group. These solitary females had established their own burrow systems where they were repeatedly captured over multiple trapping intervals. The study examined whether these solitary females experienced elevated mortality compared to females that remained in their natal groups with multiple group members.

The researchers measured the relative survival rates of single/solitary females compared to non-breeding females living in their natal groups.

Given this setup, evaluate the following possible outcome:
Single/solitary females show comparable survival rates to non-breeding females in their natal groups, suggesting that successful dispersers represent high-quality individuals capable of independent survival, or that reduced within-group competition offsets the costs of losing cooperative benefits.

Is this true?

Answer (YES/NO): NO